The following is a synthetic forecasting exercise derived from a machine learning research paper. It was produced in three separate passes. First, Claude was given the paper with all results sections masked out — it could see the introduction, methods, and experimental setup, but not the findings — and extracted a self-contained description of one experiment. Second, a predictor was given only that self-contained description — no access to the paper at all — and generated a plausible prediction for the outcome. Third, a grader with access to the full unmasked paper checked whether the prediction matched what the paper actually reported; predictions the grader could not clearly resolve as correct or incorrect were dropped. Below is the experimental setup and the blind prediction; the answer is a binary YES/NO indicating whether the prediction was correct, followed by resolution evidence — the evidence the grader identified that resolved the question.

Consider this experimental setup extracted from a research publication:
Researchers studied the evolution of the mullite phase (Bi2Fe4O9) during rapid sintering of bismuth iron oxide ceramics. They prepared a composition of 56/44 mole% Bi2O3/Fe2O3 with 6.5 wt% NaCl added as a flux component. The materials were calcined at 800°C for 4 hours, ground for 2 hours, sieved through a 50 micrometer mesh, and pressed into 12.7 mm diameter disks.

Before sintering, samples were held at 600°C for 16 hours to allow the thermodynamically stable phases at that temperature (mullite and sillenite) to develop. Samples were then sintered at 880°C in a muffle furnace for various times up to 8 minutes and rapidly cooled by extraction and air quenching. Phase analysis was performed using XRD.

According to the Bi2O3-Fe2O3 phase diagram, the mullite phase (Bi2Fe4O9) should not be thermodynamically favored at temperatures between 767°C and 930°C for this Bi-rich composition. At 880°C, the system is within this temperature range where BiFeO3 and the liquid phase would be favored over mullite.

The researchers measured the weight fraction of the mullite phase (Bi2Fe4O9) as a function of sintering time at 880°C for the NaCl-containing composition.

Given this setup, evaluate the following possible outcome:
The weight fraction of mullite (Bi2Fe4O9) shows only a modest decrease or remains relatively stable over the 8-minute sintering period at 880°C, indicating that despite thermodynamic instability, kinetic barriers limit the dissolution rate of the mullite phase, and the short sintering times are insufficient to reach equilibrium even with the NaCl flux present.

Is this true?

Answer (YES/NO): NO